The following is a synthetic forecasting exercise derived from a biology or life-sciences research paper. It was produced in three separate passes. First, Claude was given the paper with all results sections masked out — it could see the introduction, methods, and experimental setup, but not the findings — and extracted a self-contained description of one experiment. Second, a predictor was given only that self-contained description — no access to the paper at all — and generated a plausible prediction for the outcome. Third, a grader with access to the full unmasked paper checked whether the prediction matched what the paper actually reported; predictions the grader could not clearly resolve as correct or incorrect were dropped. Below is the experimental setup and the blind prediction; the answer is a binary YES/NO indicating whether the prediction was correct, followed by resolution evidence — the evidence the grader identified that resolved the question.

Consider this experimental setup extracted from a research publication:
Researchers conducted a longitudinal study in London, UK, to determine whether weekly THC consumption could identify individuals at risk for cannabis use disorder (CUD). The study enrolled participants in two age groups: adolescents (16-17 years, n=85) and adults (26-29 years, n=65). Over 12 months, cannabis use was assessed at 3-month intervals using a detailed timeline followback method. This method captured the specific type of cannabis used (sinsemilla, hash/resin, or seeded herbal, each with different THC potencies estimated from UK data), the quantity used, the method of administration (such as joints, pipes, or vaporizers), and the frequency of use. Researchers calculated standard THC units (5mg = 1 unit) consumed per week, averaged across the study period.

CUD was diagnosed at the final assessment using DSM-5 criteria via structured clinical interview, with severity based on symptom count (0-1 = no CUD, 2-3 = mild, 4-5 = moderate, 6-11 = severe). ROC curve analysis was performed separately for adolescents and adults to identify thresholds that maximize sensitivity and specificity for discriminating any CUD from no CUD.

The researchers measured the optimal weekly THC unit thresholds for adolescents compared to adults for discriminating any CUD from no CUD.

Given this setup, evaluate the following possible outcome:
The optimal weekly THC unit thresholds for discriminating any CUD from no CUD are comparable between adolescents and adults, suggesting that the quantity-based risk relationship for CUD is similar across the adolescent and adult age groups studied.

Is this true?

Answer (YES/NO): NO